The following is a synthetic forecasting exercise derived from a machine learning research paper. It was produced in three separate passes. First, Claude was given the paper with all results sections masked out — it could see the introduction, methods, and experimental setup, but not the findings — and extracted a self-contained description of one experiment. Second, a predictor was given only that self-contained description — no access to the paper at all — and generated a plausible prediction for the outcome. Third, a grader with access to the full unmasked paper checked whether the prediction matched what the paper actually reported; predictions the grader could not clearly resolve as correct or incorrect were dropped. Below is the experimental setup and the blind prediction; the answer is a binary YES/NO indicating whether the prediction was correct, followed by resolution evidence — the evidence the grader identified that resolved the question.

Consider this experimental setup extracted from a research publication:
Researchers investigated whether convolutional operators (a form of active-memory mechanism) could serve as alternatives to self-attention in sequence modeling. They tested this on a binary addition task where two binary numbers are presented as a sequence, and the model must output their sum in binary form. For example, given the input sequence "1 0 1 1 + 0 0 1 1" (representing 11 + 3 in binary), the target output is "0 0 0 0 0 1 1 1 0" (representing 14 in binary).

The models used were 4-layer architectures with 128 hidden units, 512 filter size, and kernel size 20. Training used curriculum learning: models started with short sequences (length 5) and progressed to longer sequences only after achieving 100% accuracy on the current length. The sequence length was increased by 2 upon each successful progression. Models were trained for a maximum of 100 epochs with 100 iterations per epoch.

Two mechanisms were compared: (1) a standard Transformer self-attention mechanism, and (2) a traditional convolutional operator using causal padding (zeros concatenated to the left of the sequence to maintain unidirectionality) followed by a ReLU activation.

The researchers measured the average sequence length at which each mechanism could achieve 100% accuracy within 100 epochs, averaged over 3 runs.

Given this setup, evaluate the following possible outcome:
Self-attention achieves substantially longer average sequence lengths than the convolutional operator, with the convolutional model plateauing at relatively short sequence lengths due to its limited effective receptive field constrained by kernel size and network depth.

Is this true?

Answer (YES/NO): NO